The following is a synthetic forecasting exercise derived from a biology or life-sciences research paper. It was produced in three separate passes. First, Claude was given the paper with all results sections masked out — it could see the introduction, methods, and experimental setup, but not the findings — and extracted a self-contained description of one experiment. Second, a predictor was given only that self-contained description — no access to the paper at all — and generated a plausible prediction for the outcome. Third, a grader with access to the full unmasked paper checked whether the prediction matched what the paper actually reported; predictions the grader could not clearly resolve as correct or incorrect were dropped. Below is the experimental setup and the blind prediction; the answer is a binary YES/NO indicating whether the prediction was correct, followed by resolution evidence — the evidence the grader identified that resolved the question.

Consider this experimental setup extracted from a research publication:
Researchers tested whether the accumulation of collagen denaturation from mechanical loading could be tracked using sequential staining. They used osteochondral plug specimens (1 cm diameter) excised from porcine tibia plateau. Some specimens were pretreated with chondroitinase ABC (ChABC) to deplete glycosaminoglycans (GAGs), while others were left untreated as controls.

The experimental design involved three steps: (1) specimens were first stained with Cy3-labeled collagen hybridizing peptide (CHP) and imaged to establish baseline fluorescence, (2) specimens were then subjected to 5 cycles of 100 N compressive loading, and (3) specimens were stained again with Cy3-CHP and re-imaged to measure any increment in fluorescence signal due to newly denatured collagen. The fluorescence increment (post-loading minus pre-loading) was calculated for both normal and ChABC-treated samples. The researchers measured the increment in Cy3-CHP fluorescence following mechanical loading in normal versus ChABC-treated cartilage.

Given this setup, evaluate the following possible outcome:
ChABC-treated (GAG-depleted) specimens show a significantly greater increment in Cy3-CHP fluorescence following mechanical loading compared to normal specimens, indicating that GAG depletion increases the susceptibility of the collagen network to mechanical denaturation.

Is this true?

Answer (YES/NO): YES